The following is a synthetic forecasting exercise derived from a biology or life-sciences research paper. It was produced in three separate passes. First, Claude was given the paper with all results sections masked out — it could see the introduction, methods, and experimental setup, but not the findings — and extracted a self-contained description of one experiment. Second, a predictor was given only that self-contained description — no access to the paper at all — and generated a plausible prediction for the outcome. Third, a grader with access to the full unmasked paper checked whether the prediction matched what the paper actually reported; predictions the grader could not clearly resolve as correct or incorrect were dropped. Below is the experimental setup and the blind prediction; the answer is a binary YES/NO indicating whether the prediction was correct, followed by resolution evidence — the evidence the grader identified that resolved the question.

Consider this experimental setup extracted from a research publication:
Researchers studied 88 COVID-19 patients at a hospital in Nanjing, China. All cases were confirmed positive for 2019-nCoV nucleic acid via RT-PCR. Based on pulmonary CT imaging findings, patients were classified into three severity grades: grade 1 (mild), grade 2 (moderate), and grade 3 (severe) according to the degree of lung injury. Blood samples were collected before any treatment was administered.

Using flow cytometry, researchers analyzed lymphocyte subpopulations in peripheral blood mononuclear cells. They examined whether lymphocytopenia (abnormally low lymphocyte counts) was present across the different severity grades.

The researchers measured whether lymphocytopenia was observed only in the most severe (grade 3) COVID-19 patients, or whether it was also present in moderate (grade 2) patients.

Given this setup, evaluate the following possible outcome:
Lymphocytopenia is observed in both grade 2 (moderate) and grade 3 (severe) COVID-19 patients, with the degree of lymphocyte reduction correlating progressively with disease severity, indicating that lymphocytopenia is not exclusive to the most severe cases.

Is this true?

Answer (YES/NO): NO